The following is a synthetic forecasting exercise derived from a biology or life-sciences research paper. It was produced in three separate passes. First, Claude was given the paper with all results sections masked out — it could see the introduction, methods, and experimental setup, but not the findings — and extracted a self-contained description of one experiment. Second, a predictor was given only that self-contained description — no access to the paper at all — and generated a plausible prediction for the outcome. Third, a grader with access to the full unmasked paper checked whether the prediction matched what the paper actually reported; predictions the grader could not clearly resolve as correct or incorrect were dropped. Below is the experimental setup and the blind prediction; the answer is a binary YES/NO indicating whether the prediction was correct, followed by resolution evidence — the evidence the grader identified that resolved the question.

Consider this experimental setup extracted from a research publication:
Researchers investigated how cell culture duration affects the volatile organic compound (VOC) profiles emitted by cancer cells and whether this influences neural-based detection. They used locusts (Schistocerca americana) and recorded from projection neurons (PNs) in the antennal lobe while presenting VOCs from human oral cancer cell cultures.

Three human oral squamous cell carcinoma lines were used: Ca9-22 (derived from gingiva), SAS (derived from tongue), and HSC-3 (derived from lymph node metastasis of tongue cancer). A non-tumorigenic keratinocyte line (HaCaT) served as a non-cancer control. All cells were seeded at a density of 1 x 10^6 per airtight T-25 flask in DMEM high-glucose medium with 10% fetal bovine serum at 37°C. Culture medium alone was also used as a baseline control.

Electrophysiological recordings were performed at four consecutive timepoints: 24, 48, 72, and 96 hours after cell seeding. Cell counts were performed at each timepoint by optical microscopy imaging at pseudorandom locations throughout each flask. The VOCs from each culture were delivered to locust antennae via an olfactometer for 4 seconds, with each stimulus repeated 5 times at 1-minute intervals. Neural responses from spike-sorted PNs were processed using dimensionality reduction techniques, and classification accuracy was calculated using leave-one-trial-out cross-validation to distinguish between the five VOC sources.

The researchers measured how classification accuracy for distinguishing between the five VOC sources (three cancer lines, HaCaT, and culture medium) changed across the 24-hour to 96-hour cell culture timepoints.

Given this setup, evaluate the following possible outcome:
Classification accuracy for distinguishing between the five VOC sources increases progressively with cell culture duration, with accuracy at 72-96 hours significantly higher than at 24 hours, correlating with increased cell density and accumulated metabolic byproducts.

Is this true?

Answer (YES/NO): NO